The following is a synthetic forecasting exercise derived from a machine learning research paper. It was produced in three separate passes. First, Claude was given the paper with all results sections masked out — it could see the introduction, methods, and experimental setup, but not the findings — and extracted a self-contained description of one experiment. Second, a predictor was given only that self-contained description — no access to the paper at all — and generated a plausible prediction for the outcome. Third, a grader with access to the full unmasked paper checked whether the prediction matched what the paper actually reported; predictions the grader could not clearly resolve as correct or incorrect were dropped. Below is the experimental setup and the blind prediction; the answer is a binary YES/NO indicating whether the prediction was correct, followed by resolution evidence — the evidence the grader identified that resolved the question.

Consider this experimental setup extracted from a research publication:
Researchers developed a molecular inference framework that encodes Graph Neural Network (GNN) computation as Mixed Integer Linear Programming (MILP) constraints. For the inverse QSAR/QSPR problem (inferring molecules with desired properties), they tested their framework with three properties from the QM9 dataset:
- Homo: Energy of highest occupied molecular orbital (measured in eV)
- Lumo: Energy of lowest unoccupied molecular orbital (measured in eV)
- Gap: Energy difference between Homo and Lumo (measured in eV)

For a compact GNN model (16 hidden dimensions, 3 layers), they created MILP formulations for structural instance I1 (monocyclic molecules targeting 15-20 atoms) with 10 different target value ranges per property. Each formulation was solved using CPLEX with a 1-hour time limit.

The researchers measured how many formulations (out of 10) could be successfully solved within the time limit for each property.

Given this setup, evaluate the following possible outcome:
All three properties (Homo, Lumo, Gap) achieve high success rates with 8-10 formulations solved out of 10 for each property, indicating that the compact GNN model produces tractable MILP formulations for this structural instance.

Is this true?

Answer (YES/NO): NO